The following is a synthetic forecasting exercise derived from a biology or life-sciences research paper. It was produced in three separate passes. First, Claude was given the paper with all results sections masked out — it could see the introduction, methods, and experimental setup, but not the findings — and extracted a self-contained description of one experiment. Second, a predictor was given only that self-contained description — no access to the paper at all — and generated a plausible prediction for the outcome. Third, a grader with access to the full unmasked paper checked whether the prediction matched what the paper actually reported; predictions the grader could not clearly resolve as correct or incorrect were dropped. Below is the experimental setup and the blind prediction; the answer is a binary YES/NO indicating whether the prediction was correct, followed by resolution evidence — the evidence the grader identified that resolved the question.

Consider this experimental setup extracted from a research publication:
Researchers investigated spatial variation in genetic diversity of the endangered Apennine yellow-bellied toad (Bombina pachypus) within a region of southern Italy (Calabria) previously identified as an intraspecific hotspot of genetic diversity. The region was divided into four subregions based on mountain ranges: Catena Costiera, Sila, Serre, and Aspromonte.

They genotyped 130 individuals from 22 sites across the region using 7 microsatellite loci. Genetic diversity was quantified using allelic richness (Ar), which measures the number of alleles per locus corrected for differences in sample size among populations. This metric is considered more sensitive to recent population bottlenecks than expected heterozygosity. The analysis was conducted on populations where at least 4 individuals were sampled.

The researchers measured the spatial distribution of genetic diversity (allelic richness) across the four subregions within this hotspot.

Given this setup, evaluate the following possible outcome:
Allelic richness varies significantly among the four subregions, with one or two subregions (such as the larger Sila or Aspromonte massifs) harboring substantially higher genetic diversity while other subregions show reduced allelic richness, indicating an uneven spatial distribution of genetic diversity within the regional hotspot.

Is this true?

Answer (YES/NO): YES